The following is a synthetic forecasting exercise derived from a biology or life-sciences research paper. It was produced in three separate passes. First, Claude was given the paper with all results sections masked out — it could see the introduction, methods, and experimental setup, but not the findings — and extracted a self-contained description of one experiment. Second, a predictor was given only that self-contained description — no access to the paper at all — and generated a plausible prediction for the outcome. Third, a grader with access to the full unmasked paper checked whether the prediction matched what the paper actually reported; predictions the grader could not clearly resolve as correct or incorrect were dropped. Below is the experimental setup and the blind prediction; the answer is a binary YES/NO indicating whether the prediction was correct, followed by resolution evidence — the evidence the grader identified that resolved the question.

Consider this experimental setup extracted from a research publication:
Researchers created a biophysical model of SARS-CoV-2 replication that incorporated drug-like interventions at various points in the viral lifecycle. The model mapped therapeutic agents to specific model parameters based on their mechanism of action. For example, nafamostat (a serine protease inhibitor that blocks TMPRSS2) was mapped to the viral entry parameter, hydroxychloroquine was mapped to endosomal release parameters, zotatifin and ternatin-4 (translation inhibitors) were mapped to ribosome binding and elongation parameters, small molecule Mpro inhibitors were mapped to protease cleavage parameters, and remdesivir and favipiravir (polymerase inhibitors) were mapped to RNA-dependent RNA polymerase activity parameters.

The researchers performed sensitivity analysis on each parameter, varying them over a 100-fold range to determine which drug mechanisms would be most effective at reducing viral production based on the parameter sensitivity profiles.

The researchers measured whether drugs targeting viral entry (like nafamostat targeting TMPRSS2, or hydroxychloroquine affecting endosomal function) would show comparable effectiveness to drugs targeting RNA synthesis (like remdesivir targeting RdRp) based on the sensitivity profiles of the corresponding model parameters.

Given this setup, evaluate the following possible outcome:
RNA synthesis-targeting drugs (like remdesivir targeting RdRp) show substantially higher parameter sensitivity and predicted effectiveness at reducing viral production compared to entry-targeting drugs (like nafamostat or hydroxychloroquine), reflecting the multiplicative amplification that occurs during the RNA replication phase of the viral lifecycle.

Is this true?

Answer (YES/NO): YES